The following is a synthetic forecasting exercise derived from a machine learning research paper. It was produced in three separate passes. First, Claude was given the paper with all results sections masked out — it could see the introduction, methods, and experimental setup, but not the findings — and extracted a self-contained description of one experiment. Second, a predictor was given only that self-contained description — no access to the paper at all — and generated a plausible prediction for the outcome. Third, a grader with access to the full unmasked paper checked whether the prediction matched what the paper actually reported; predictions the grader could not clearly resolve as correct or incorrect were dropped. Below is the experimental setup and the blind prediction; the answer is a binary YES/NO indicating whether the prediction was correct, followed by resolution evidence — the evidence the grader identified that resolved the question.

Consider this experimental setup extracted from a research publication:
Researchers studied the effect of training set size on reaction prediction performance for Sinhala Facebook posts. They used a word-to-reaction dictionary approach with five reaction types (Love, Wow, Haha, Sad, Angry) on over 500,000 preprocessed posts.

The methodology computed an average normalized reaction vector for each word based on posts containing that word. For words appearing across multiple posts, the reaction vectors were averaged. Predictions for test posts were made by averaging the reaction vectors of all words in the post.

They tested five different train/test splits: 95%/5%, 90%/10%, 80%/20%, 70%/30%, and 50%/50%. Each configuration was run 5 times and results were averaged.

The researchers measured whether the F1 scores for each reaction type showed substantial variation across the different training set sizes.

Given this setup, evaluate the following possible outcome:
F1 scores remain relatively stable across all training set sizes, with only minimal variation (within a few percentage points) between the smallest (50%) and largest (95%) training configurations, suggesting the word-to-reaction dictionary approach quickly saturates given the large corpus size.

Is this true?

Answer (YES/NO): YES